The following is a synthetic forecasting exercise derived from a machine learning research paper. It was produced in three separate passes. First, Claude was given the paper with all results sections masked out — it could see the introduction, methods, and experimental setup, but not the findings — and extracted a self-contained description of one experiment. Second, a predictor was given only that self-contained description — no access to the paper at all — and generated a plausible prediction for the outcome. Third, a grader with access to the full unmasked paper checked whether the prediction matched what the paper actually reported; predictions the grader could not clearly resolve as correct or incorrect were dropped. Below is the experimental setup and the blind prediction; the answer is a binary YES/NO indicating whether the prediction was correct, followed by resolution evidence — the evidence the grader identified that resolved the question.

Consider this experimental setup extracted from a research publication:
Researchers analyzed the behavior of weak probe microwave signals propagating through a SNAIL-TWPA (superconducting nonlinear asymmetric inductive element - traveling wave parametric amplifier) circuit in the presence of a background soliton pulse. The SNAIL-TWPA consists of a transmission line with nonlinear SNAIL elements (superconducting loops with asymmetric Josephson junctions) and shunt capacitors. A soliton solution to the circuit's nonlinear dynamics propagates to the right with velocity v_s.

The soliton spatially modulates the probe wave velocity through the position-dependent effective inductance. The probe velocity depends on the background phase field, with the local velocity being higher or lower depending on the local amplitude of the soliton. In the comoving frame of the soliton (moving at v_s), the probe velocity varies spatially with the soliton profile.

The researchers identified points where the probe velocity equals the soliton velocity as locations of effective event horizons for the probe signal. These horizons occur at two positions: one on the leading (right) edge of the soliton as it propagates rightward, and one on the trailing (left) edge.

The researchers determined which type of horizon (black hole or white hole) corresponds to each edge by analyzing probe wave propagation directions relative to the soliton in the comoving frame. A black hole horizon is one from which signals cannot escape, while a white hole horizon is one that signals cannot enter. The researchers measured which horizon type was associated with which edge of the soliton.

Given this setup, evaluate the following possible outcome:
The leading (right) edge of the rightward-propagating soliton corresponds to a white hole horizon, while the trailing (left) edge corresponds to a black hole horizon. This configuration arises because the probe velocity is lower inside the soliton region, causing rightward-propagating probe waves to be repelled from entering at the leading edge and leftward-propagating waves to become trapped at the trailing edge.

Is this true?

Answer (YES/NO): YES